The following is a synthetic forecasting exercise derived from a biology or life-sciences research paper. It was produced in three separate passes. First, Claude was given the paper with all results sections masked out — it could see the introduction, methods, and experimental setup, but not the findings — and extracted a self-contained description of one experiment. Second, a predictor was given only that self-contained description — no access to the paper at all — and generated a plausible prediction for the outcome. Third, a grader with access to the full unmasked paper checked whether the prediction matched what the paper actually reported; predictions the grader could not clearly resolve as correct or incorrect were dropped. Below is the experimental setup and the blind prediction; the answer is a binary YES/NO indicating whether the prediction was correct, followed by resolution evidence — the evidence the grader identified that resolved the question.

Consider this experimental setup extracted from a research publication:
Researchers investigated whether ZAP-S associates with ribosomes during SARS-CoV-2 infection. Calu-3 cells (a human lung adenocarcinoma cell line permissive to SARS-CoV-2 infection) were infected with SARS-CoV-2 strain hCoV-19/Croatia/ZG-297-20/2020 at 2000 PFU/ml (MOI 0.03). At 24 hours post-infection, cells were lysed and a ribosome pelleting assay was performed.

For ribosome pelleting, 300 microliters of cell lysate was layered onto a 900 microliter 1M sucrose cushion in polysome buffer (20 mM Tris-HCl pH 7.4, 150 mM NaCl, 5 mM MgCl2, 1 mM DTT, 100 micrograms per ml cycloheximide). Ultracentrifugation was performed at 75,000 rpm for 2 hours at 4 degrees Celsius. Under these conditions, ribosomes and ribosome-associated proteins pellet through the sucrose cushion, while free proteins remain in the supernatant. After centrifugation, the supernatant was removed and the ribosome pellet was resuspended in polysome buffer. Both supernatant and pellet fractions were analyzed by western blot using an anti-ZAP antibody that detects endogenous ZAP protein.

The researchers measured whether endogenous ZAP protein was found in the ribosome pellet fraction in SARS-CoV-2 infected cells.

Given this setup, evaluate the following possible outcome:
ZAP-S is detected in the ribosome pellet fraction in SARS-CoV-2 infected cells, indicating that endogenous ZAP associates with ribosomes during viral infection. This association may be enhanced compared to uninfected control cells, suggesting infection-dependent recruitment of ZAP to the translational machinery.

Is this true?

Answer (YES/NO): NO